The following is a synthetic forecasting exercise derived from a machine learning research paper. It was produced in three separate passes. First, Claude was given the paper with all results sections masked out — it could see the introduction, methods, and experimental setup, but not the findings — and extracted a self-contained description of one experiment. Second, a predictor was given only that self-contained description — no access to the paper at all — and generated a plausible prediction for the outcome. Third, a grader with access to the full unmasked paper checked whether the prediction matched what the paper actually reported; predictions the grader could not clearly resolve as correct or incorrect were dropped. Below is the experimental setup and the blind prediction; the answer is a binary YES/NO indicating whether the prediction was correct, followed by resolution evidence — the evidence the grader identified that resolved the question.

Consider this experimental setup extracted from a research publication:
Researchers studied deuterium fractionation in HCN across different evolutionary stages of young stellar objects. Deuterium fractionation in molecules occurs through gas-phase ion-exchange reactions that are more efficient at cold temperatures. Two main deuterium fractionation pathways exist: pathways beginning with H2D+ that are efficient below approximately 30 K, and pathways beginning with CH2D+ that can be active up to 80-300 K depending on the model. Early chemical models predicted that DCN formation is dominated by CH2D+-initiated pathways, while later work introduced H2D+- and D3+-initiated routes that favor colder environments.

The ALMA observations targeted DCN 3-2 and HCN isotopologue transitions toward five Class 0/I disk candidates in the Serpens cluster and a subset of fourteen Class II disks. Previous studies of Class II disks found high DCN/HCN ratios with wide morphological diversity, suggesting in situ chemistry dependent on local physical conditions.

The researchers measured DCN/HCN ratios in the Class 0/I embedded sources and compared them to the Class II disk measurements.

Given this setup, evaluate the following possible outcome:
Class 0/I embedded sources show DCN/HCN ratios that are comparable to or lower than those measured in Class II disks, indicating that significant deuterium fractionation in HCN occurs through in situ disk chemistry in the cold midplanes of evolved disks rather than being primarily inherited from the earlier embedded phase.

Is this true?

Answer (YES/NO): NO